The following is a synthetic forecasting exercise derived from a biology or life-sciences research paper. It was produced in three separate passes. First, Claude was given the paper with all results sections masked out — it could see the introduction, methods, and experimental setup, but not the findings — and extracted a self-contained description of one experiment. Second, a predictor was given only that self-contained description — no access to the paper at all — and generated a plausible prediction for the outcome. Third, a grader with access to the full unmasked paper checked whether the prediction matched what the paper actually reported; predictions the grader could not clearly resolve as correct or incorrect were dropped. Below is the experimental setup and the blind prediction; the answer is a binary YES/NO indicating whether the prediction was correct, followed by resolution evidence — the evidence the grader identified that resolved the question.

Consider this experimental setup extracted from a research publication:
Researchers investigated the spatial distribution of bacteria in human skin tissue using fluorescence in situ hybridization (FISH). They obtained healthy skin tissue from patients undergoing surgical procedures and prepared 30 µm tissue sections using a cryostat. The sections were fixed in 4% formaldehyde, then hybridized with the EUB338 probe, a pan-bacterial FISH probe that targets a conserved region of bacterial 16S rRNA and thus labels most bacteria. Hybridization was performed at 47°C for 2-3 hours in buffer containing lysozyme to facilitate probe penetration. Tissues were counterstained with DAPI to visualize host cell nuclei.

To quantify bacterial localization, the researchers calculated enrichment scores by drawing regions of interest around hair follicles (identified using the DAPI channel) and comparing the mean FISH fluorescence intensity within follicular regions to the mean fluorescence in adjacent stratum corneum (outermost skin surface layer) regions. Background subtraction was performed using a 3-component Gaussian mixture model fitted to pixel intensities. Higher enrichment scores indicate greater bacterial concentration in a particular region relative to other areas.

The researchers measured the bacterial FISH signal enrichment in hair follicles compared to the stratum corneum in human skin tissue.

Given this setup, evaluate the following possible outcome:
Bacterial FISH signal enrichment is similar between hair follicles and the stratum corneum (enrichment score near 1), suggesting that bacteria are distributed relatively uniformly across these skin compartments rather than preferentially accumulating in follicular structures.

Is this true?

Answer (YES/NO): NO